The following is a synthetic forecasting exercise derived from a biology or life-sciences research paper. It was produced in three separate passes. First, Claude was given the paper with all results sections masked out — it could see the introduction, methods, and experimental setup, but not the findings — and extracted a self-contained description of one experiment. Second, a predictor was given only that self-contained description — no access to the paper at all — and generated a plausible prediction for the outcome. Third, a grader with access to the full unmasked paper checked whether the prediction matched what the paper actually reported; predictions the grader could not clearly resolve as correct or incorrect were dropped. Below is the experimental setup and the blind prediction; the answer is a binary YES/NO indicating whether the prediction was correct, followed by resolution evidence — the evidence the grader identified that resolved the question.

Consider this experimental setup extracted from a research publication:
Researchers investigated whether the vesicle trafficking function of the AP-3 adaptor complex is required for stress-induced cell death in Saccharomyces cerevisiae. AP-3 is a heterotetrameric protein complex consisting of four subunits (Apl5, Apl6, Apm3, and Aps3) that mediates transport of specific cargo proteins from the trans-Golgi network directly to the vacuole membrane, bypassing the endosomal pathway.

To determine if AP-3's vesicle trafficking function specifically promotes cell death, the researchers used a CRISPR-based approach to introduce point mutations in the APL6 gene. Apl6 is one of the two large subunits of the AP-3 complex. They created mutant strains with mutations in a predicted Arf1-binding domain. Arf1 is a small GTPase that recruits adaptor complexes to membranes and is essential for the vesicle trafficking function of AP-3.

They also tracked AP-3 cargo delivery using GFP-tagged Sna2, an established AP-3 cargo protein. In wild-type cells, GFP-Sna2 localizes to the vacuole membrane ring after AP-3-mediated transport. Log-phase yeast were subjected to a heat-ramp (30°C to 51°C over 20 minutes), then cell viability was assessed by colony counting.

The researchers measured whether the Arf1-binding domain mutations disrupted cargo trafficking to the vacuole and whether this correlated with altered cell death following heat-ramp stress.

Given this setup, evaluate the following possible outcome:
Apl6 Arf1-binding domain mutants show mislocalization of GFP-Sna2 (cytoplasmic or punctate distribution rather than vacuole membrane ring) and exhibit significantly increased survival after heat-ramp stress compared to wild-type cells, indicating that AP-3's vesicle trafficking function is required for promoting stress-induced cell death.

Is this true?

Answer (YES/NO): NO